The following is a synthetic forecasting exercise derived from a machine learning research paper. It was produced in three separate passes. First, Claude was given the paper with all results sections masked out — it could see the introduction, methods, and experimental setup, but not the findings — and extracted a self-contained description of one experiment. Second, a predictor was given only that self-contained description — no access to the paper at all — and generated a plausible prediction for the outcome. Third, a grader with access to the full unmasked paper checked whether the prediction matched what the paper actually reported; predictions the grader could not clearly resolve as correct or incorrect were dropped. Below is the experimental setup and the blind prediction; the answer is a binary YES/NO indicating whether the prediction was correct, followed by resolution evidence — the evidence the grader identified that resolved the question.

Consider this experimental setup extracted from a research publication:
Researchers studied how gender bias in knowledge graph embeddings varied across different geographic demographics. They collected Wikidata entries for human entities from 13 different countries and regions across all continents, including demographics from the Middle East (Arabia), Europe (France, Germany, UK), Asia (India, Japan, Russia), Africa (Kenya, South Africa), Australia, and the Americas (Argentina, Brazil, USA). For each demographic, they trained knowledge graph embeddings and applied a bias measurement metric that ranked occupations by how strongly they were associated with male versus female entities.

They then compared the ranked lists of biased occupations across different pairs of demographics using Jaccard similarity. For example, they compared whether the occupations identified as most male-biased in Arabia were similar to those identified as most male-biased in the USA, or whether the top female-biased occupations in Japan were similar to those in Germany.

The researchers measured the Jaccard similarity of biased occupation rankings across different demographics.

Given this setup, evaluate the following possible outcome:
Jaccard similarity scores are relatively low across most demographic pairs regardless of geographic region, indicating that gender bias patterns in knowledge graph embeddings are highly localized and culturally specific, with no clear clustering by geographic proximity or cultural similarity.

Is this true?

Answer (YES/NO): NO